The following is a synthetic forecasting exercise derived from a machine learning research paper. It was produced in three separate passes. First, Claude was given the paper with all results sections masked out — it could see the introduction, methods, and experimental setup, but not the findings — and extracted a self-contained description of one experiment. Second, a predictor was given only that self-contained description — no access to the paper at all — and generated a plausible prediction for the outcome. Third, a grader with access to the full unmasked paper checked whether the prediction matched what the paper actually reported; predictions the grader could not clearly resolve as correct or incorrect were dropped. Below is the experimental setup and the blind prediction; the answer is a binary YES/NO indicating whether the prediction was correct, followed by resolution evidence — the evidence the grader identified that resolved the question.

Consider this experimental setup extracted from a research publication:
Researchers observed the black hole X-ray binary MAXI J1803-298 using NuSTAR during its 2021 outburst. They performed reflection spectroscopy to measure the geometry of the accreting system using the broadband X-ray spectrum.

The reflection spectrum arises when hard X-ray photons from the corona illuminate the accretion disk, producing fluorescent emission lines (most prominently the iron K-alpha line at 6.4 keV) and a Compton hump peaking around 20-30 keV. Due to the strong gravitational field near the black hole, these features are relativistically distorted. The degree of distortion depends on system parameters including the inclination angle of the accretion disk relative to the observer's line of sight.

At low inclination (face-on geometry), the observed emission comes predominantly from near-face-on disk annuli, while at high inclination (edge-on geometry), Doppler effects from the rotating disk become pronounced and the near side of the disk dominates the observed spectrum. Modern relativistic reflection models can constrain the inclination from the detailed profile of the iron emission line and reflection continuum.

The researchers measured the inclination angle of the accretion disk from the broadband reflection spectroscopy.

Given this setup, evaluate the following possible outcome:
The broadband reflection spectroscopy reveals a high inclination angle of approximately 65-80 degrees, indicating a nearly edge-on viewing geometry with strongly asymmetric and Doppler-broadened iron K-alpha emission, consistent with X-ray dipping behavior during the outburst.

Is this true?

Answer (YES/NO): YES